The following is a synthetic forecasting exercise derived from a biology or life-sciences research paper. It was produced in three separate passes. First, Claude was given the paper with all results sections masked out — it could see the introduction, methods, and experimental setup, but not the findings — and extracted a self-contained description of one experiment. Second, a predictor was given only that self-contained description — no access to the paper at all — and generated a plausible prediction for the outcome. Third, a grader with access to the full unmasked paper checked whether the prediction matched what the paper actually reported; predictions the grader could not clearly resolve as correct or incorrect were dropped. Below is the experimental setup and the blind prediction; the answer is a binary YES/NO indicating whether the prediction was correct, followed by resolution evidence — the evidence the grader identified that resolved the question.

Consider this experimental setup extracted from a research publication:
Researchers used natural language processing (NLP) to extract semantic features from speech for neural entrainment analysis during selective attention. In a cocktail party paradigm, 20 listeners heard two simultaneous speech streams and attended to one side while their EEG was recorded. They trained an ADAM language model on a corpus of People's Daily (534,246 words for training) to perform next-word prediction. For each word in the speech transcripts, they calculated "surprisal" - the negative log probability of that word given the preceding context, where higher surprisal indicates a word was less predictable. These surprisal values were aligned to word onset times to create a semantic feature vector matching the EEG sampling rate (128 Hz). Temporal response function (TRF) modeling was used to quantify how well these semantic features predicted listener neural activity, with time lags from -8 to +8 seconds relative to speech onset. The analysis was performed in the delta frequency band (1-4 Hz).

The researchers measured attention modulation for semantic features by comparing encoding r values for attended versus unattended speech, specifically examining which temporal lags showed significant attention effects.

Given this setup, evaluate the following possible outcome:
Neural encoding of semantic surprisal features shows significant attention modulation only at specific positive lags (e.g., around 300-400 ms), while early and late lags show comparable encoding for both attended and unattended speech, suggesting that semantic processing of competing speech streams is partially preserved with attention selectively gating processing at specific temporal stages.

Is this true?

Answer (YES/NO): NO